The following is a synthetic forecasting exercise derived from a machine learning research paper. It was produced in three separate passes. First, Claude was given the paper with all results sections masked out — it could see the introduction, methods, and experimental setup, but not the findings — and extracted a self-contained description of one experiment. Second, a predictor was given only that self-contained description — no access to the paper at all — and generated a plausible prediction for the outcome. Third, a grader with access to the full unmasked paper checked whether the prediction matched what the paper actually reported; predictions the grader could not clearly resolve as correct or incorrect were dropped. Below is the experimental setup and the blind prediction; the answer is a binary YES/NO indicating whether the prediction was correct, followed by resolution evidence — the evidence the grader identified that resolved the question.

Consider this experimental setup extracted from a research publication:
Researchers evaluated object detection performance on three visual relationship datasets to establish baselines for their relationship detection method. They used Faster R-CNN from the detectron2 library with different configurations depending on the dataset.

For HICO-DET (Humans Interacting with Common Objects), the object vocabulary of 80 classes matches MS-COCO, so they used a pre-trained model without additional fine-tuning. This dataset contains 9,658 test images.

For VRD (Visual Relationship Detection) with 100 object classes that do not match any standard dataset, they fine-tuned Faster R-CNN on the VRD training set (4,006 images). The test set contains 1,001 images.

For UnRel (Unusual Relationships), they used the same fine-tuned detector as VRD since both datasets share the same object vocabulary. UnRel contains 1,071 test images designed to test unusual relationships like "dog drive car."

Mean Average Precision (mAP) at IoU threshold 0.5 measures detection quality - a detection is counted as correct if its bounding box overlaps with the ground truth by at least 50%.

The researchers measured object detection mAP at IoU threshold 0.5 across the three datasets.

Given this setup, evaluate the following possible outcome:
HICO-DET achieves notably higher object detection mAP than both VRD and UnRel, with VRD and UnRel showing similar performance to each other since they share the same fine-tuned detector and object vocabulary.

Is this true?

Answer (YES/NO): NO